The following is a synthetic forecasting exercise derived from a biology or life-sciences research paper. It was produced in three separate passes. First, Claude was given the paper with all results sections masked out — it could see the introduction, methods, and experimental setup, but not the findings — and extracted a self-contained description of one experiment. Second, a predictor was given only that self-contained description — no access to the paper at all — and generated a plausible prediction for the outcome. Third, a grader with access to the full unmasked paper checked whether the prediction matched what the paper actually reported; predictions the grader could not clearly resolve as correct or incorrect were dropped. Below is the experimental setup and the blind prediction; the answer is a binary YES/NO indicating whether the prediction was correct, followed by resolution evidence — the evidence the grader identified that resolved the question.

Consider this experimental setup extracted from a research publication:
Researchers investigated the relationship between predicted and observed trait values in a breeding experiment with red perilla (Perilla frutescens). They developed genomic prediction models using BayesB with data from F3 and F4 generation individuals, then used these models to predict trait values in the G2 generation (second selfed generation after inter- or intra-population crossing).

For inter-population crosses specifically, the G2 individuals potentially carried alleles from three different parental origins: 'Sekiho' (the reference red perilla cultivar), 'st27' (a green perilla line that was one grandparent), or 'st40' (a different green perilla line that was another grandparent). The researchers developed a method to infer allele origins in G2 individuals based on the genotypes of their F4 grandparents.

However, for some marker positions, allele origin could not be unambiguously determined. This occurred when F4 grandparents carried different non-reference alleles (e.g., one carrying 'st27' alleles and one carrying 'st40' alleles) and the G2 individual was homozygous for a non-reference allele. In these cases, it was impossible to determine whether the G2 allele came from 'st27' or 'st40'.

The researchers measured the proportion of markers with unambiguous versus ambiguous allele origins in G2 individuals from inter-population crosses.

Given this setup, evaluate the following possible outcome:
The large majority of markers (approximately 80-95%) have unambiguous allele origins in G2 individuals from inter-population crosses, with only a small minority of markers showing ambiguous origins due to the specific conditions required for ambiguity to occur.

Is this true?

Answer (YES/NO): YES